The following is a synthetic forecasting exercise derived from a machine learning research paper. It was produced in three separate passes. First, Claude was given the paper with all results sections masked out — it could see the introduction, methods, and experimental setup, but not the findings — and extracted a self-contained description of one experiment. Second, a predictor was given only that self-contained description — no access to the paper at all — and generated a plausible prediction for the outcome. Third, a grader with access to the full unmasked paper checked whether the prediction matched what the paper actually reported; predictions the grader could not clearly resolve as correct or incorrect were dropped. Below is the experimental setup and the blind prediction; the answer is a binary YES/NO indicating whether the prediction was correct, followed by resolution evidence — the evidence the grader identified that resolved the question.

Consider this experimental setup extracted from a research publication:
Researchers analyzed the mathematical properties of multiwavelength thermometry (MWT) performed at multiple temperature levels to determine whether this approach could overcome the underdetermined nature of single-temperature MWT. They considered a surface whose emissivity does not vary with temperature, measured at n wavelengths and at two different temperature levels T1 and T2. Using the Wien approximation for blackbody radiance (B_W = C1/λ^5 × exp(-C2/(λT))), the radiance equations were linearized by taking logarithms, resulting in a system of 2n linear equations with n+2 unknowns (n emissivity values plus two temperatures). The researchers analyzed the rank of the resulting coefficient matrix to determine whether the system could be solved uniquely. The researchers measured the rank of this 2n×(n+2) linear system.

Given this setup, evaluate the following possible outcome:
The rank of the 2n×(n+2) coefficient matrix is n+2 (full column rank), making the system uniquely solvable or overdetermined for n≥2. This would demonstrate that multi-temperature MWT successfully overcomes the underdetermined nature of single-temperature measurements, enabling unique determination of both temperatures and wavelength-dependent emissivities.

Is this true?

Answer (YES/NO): NO